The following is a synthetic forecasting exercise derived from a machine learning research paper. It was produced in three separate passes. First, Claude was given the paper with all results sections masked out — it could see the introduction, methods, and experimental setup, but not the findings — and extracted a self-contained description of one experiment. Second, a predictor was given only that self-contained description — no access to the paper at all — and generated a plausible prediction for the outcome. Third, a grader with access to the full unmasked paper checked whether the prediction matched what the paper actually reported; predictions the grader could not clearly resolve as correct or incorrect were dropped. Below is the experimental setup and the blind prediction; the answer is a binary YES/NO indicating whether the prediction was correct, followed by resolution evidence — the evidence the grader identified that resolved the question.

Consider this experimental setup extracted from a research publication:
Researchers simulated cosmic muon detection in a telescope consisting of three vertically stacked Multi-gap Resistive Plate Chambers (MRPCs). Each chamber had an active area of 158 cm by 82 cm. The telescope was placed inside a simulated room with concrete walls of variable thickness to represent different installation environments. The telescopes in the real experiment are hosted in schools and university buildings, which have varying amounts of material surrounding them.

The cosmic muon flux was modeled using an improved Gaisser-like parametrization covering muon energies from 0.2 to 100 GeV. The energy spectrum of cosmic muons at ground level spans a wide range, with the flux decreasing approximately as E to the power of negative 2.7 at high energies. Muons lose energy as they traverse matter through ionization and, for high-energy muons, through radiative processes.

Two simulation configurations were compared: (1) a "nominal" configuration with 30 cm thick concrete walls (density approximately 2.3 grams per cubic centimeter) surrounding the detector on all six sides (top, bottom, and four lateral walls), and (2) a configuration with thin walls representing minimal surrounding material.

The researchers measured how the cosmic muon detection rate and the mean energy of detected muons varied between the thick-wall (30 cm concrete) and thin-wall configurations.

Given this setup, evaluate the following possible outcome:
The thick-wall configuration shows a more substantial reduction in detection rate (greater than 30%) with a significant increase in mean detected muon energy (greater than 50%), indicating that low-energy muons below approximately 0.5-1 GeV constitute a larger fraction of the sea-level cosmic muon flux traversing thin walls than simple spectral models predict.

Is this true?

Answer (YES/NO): NO